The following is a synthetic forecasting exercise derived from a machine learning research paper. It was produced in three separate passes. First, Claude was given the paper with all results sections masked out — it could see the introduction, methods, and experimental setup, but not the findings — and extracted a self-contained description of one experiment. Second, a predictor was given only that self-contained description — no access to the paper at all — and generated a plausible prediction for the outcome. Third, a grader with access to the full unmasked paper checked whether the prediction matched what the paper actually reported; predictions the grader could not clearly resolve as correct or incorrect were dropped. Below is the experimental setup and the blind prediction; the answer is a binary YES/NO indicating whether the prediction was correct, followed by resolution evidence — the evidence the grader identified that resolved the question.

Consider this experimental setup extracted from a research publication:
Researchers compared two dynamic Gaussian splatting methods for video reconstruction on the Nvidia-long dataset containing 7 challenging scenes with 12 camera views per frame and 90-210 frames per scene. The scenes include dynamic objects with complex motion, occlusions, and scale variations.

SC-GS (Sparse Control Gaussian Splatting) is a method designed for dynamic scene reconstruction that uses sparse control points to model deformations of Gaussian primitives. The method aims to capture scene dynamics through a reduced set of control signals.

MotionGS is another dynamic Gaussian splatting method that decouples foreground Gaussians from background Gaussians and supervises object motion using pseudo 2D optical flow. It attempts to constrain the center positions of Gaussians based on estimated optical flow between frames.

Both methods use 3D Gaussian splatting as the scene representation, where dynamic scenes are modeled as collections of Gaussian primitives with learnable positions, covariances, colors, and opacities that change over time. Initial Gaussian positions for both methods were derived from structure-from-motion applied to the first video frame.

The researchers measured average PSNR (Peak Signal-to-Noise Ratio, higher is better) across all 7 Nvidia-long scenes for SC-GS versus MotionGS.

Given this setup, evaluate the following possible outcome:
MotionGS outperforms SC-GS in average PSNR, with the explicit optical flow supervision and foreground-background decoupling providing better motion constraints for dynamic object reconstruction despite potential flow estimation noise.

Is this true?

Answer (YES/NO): YES